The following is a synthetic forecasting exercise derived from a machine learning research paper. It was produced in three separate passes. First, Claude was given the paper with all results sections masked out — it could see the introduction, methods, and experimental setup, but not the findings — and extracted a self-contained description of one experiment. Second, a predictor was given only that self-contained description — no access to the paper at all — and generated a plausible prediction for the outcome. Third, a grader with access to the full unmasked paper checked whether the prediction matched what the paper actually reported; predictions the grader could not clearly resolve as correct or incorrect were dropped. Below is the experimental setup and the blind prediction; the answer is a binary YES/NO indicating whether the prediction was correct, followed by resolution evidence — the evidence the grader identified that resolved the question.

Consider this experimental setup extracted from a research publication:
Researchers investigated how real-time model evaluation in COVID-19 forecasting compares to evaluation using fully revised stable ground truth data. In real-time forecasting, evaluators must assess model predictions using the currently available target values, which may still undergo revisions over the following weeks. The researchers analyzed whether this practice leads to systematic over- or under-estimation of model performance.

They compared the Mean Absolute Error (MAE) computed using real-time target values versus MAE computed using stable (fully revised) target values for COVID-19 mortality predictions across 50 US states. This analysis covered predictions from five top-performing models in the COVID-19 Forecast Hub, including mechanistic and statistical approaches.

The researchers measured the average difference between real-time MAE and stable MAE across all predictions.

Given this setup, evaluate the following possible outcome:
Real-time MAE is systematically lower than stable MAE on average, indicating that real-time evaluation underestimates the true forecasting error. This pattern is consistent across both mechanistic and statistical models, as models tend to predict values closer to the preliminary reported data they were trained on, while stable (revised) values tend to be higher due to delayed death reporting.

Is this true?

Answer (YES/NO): YES